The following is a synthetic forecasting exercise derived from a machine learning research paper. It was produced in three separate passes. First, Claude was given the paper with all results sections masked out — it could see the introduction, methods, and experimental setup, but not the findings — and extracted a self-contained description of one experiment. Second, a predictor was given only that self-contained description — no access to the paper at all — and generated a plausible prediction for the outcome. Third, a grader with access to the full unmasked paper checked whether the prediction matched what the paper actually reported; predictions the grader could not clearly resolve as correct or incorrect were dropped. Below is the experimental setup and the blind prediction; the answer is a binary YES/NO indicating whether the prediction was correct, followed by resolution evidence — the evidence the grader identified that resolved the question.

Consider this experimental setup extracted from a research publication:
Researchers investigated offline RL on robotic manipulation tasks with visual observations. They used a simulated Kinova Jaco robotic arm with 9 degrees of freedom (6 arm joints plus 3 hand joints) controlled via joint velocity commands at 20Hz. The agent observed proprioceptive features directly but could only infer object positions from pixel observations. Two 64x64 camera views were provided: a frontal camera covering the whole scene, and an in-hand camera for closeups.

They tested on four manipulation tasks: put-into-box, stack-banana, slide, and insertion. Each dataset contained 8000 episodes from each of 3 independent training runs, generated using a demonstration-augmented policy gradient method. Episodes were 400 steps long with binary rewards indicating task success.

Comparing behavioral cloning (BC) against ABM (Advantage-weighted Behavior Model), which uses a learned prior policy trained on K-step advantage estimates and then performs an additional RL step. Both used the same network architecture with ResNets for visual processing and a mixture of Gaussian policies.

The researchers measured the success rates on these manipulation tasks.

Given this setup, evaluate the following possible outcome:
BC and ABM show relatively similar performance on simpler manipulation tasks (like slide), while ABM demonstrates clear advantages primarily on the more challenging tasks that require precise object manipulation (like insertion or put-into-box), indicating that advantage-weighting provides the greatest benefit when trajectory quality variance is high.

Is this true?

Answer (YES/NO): NO